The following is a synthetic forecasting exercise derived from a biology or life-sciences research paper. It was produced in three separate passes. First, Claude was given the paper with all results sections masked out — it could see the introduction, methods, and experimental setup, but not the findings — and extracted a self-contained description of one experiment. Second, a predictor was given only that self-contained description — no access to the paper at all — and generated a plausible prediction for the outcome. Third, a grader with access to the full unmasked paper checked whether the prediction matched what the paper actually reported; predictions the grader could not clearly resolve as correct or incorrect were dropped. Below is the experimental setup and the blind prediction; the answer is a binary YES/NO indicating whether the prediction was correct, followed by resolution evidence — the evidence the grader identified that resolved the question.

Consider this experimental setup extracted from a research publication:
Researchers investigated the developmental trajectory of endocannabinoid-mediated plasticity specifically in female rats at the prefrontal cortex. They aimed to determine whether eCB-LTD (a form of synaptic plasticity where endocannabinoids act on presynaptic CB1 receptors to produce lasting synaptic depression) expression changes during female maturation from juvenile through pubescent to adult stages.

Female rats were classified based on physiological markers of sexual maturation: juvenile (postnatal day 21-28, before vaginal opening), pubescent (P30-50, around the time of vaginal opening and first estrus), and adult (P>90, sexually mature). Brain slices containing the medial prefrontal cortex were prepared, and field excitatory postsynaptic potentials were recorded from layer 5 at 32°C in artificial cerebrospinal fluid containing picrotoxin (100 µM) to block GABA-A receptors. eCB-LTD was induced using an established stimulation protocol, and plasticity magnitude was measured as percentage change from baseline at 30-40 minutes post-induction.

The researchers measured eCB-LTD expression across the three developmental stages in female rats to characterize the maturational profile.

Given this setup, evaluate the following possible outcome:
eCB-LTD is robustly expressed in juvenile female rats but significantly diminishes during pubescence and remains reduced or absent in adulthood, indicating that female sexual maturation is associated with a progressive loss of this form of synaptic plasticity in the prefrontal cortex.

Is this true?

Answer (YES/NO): NO